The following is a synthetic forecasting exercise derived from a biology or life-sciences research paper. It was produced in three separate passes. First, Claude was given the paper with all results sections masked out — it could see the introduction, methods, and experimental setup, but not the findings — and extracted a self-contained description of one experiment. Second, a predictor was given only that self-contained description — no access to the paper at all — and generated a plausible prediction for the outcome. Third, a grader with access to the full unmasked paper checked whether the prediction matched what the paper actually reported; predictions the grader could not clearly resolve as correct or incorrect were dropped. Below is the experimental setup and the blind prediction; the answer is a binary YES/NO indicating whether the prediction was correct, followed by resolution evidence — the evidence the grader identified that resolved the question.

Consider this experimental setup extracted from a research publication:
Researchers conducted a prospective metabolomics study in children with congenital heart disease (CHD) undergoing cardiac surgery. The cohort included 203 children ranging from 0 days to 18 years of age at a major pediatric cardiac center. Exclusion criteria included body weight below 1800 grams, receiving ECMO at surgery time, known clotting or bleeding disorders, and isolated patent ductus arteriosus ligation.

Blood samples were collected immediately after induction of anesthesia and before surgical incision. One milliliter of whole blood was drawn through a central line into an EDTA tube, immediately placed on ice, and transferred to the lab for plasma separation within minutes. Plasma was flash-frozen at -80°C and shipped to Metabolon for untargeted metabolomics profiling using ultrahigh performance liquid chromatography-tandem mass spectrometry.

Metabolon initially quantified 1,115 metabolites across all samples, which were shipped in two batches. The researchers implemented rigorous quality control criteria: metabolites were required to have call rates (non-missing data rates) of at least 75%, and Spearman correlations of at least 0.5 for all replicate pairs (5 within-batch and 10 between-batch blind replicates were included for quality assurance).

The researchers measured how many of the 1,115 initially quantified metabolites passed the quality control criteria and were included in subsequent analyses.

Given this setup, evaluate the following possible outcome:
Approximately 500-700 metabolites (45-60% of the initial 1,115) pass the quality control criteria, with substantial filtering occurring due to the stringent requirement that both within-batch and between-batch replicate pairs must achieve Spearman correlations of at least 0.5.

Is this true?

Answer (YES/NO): NO